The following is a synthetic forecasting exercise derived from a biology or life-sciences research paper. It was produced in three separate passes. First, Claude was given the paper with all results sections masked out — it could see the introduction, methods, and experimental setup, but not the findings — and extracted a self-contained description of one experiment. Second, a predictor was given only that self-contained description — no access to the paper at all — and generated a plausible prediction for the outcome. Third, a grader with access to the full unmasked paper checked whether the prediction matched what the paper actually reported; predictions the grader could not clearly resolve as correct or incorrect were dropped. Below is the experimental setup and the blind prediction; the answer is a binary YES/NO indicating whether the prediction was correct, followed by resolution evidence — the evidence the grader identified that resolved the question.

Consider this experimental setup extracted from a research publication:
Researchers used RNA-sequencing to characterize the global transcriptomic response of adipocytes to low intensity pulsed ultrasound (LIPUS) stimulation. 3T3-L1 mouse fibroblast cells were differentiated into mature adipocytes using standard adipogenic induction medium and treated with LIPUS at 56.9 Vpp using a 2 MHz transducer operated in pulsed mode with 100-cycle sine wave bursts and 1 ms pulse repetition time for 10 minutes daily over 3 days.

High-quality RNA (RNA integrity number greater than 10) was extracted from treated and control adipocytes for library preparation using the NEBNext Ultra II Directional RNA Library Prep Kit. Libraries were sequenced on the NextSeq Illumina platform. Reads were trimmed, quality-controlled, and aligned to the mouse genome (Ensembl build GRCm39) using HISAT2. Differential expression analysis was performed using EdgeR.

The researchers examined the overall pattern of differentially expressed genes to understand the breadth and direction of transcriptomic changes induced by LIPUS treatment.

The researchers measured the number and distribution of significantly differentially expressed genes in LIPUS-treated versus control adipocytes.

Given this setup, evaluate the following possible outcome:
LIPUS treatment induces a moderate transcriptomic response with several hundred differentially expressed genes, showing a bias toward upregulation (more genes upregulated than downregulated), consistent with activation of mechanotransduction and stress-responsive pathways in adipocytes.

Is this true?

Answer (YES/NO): NO